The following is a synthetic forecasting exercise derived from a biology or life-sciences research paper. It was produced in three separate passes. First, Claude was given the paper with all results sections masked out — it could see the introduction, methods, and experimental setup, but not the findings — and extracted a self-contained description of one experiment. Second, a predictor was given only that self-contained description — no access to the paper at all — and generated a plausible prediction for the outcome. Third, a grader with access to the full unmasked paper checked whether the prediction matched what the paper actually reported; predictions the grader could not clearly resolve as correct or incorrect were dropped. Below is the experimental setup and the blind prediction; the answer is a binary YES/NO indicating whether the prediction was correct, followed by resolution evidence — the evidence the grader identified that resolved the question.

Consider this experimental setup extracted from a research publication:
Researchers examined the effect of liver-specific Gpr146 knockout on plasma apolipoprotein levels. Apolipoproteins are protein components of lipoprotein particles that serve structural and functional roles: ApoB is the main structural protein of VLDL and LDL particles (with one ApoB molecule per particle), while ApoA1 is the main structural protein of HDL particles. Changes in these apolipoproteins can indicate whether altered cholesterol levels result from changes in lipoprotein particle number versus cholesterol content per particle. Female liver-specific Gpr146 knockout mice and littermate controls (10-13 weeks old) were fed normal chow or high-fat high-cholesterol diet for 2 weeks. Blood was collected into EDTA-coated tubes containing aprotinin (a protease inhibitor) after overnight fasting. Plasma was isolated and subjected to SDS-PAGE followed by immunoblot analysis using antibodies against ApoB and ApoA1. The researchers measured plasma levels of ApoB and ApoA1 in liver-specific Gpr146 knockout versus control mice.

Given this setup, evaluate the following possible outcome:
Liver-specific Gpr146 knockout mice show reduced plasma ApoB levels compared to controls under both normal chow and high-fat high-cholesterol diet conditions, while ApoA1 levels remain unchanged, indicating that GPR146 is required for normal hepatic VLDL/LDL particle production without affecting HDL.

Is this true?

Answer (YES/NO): NO